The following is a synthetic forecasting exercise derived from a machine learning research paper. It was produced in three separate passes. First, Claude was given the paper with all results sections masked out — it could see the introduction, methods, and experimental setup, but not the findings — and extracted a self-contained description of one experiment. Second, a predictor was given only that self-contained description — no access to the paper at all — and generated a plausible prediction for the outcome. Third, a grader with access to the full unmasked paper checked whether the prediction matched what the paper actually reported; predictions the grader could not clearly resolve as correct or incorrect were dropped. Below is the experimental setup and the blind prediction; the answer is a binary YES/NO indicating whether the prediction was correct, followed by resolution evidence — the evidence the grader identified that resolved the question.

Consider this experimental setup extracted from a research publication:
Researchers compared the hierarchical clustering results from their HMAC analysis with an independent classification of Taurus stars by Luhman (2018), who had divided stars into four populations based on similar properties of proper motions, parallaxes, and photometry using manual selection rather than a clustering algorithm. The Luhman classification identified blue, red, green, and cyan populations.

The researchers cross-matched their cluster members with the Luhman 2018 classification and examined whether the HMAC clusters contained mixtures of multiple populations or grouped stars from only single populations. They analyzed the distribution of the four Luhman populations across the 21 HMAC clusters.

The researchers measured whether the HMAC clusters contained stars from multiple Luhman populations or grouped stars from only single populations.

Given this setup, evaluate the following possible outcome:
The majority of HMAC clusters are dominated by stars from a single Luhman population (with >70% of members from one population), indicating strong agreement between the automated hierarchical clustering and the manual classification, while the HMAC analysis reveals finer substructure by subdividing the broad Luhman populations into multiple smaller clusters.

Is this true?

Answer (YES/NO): YES